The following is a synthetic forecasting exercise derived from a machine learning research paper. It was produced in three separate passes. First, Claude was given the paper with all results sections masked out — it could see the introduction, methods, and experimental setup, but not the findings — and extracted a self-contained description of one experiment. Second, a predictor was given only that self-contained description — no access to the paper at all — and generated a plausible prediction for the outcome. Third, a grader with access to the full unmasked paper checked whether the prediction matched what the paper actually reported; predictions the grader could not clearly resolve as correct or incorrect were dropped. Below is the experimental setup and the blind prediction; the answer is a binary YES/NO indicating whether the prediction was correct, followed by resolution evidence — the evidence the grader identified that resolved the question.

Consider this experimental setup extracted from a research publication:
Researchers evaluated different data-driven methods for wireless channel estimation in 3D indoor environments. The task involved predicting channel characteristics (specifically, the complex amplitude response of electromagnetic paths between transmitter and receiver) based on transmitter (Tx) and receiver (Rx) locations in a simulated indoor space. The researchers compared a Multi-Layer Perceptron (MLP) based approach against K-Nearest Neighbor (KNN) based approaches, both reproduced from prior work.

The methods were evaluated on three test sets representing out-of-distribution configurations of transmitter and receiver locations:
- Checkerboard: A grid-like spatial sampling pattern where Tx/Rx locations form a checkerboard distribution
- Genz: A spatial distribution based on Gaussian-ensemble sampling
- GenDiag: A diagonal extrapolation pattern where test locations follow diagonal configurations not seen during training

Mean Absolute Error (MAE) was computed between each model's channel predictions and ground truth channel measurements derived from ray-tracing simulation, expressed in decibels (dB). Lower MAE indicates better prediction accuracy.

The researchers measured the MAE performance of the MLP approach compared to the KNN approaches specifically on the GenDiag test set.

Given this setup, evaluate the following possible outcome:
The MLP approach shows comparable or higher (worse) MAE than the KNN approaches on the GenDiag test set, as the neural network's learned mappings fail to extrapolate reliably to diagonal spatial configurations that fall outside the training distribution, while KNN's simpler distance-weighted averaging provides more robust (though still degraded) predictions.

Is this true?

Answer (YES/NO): YES